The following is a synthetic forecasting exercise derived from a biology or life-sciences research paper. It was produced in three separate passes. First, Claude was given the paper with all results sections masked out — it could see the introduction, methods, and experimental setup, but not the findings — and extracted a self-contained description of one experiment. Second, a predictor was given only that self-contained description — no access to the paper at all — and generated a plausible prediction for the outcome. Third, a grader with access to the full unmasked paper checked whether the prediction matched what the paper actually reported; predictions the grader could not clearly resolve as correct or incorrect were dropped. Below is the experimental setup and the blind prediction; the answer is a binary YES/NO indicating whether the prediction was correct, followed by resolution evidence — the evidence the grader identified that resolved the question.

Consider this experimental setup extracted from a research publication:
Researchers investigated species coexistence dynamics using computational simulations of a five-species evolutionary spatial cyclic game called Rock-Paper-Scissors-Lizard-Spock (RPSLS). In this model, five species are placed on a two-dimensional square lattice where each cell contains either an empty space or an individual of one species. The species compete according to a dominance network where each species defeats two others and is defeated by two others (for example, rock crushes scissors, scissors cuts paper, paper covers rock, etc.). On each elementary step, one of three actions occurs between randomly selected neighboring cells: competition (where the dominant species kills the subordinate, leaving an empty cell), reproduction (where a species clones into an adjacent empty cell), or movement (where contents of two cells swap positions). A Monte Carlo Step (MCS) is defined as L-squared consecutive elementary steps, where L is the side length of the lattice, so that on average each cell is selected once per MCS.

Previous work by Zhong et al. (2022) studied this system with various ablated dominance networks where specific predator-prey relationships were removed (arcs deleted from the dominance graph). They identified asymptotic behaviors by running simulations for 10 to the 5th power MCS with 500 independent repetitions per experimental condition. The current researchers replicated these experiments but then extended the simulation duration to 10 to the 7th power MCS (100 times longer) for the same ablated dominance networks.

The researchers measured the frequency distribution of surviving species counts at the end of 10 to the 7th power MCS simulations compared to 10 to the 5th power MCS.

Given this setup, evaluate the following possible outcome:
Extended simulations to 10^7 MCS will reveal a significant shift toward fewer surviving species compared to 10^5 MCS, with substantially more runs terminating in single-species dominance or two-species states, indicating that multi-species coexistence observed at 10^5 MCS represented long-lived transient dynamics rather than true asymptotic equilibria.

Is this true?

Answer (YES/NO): NO